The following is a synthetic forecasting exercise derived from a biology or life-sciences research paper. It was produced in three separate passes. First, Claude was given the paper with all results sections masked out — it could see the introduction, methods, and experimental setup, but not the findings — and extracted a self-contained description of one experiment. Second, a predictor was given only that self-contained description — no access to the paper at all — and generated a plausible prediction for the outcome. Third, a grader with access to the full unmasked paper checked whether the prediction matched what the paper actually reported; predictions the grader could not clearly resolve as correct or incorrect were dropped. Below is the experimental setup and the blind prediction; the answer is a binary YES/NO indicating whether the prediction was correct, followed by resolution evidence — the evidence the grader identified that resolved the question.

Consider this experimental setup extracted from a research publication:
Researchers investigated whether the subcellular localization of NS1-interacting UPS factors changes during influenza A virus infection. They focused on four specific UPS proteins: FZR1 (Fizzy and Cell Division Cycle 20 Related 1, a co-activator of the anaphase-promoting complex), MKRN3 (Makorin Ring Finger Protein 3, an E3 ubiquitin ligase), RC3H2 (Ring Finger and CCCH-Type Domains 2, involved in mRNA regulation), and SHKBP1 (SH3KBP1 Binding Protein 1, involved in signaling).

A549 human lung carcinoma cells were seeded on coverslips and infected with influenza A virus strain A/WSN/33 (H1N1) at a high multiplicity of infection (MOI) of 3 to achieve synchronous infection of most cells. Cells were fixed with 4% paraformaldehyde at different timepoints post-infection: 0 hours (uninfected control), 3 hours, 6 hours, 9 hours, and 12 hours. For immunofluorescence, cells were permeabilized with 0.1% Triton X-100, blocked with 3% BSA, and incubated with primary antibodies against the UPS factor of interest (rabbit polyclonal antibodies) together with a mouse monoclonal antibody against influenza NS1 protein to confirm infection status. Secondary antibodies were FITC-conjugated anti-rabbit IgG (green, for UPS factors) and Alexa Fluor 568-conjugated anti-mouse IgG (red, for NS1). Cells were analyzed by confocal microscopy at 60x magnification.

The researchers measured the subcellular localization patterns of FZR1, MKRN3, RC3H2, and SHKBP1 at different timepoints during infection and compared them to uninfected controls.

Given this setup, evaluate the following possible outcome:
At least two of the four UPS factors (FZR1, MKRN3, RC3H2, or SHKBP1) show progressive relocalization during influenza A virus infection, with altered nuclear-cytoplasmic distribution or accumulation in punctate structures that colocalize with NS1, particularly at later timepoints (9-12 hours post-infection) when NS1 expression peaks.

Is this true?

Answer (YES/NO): NO